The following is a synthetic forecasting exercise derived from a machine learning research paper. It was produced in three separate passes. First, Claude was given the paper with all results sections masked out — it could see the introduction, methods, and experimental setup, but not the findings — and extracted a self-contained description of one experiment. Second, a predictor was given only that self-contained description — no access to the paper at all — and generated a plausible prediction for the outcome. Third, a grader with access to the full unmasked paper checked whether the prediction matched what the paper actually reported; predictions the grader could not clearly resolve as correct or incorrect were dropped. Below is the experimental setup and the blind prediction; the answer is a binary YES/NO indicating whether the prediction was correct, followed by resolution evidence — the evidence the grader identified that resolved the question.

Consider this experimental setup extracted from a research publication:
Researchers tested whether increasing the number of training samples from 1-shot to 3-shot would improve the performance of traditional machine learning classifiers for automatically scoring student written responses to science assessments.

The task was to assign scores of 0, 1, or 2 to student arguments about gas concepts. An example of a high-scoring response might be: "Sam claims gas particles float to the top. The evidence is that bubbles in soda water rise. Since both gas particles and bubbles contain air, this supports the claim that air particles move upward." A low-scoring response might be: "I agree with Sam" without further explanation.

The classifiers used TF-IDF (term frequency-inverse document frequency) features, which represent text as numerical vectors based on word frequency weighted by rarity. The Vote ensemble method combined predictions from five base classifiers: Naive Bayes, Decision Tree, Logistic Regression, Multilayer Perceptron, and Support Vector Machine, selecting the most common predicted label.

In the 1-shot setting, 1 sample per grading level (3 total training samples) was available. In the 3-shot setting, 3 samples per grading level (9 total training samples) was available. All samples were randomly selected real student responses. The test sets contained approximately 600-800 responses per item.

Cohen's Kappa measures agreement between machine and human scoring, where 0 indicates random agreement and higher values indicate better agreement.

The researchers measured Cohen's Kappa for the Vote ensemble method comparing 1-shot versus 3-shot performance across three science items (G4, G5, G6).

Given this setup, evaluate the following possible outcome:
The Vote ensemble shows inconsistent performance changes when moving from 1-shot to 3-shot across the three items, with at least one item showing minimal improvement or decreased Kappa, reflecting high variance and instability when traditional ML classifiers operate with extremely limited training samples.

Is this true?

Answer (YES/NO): YES